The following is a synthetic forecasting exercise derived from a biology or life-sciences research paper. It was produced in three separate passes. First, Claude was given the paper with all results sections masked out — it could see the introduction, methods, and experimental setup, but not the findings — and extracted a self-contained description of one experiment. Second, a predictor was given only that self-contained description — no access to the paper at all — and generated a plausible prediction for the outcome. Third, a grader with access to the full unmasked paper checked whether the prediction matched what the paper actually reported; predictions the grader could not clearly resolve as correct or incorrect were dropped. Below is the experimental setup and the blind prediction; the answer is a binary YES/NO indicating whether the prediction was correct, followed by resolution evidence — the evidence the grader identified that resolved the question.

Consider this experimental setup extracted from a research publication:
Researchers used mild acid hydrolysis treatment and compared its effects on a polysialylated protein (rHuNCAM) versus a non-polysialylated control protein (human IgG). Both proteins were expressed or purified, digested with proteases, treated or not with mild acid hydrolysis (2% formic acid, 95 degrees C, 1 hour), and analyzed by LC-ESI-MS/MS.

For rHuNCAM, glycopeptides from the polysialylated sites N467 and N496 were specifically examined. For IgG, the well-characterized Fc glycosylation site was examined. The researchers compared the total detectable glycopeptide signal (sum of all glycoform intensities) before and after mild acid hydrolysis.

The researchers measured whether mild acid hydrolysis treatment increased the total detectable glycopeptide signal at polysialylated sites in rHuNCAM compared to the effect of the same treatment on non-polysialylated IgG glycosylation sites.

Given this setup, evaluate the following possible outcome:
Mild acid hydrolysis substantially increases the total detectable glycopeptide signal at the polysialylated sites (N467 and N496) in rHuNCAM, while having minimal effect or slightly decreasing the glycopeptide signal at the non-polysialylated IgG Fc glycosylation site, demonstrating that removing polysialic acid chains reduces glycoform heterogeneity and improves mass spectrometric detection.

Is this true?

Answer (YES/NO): YES